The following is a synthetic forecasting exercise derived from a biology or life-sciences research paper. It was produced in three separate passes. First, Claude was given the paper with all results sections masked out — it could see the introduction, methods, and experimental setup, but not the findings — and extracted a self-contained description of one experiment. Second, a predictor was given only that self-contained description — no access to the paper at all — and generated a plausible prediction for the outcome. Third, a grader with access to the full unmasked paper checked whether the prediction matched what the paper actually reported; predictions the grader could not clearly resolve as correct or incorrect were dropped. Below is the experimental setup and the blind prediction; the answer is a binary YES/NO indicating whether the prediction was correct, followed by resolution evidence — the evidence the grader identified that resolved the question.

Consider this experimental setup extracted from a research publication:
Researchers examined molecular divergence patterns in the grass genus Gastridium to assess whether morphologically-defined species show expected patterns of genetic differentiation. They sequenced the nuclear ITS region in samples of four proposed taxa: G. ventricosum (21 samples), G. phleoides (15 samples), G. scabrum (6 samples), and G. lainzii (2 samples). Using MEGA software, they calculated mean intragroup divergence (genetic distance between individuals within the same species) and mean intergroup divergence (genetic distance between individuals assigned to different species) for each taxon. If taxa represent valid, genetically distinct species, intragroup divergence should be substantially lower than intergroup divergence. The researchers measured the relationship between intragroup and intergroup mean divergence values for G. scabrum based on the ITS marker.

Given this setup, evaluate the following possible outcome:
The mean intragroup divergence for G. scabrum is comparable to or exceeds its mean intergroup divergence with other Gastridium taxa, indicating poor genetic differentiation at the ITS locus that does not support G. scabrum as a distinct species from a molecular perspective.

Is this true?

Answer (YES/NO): NO